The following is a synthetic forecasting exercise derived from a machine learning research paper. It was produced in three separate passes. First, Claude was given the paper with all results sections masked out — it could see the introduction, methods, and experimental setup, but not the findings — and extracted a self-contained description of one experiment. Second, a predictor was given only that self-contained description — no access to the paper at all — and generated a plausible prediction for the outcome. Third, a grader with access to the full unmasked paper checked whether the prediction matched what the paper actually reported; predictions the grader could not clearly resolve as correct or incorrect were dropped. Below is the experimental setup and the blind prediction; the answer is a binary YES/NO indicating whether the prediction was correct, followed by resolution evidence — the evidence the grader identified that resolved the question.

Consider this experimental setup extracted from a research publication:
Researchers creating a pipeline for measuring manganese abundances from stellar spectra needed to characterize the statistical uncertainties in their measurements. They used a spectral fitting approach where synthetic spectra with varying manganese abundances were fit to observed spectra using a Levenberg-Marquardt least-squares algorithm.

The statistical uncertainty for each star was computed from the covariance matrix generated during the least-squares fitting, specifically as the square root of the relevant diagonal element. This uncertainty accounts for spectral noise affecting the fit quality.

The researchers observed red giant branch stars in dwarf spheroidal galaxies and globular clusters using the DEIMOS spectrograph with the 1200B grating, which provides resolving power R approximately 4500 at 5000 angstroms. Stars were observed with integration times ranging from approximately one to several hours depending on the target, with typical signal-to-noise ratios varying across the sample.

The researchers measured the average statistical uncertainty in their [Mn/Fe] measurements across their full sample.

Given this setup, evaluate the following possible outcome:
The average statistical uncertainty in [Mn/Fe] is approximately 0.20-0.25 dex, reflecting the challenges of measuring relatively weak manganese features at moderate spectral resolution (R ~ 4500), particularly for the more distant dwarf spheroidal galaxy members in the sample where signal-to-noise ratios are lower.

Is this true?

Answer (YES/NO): NO